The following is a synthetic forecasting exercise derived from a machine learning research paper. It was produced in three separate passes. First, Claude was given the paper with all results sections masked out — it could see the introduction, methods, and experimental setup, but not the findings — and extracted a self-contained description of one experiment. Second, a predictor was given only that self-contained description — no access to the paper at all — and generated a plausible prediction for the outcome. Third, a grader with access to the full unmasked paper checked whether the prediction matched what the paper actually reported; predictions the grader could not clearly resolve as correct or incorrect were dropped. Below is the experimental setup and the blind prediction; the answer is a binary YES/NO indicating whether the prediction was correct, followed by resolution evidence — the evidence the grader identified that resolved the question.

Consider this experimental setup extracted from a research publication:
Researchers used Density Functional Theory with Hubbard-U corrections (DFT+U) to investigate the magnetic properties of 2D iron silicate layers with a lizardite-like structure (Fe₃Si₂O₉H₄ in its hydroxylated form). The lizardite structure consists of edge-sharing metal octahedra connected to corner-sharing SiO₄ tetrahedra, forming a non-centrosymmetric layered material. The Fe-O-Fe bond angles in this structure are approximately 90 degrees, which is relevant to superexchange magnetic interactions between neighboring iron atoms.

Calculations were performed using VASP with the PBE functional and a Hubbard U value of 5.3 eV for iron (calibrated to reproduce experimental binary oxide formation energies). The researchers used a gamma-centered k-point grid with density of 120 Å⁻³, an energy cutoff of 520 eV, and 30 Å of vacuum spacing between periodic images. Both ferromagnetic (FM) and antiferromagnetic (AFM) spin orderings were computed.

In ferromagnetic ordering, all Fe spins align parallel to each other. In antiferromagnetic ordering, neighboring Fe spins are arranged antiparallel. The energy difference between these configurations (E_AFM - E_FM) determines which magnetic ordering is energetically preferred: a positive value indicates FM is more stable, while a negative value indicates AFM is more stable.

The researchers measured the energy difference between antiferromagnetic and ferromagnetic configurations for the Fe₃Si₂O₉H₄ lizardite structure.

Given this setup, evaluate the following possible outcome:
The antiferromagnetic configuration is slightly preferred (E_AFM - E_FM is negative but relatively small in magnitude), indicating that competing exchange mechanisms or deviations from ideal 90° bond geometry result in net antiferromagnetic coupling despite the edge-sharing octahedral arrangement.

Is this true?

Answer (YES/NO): YES